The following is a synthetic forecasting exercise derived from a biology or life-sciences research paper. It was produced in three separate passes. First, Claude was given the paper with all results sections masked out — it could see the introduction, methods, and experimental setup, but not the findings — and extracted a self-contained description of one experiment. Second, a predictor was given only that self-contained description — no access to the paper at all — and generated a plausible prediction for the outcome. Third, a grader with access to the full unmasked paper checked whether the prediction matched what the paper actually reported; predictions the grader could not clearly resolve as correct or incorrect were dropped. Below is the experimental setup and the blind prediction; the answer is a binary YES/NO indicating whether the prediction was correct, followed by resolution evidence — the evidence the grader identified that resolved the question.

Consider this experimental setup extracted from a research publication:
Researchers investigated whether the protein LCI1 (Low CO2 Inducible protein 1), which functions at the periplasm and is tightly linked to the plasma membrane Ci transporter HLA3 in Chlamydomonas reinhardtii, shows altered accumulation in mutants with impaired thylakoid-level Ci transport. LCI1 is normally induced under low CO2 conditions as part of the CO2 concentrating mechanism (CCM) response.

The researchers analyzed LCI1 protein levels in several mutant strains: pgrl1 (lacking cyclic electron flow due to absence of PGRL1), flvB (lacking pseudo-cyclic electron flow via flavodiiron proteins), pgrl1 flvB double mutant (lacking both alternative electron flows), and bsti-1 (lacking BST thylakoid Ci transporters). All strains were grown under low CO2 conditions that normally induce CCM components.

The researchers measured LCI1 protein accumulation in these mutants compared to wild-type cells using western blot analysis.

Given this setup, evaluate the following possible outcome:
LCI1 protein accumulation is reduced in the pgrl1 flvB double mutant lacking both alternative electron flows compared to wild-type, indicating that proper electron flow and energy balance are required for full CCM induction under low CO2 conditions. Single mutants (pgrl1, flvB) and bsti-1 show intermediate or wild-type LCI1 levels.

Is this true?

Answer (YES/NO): NO